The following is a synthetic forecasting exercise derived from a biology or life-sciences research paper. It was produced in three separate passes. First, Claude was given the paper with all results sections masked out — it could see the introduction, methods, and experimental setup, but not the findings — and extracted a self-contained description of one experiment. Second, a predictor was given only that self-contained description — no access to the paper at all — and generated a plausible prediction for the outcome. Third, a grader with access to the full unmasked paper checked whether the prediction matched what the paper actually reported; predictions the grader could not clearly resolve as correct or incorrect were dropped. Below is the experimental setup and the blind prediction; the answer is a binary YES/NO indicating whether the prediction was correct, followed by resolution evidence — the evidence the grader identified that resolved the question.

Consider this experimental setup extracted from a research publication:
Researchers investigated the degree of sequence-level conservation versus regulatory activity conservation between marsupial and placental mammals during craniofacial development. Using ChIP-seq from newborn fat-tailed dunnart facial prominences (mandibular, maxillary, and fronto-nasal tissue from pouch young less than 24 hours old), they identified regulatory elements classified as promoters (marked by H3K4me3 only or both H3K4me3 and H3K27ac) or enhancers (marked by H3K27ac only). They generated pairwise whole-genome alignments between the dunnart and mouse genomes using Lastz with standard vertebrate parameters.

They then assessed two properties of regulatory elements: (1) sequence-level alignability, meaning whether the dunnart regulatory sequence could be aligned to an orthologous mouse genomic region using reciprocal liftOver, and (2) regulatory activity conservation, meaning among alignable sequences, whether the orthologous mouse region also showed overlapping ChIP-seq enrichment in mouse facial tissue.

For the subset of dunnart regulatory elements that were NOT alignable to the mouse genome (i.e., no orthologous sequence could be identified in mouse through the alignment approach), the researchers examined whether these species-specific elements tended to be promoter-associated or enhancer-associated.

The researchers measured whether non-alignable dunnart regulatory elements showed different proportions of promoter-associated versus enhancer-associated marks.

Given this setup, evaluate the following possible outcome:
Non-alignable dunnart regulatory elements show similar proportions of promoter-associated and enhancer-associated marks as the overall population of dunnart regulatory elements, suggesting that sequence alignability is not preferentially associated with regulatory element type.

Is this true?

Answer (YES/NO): NO